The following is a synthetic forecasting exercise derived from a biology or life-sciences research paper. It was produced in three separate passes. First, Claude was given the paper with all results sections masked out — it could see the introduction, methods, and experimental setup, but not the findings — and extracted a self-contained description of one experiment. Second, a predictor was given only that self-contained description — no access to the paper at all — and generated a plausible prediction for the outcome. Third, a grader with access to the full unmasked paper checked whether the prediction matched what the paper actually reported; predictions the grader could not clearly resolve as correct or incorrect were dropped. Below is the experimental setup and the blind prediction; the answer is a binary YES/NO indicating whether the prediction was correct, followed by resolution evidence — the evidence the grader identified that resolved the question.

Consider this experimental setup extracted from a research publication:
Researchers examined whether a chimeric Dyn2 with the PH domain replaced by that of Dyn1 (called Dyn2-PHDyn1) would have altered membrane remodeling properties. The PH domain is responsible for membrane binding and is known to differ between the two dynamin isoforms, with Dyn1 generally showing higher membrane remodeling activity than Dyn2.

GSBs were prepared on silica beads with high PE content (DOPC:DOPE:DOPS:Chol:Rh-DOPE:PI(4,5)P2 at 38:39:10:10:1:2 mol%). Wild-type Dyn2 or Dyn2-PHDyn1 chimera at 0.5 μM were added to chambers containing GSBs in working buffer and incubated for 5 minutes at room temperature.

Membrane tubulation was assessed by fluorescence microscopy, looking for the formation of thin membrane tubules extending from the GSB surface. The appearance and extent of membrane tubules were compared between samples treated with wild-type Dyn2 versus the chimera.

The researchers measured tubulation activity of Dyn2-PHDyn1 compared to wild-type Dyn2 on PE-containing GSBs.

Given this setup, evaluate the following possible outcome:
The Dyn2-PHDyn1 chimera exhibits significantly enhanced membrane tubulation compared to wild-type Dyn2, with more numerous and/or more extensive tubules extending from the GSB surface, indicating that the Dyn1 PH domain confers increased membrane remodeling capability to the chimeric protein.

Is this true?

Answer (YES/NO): YES